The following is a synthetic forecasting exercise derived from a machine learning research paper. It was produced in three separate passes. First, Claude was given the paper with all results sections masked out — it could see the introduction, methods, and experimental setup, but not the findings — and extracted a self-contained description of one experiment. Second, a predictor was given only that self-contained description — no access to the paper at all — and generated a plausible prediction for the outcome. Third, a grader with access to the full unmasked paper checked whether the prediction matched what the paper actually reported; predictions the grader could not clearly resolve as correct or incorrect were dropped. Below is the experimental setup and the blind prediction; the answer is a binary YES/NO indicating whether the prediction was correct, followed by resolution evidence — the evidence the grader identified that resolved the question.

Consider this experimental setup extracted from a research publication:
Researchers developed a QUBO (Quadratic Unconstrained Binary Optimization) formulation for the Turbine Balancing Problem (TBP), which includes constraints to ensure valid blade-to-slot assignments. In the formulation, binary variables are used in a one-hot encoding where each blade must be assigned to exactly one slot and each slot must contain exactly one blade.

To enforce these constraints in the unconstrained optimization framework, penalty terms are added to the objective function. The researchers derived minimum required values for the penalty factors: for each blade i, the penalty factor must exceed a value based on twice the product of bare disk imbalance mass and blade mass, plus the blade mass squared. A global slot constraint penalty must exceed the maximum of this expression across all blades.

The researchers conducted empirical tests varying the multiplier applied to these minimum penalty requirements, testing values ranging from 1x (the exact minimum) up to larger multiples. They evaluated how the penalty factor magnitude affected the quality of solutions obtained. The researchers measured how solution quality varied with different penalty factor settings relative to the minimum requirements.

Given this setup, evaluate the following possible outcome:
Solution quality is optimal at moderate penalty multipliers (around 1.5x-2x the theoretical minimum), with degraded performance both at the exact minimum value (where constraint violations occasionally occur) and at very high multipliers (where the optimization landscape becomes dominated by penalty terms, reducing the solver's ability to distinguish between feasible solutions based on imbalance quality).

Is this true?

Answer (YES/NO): NO